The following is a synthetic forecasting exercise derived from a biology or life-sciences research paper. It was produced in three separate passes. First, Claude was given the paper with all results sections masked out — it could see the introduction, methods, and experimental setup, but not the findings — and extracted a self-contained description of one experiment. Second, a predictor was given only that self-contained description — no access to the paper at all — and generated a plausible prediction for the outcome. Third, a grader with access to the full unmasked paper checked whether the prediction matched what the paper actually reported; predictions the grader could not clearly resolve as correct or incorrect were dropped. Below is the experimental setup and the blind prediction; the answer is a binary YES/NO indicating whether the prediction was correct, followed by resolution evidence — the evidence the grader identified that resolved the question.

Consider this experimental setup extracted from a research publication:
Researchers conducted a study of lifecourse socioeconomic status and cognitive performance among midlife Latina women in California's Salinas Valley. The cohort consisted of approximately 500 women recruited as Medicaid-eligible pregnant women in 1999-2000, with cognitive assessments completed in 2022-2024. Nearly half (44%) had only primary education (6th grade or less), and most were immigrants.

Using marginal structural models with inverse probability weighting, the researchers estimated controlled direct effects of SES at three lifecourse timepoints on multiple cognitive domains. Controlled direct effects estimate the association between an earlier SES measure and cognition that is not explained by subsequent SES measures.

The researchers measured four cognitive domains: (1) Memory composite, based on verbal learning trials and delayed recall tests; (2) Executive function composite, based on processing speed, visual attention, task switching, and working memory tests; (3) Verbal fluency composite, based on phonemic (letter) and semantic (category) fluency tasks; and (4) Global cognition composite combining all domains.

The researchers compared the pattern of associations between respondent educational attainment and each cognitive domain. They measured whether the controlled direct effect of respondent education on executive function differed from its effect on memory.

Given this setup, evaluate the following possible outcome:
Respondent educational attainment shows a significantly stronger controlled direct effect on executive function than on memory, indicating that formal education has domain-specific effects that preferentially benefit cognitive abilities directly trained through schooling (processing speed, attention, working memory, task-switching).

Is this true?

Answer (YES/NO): NO